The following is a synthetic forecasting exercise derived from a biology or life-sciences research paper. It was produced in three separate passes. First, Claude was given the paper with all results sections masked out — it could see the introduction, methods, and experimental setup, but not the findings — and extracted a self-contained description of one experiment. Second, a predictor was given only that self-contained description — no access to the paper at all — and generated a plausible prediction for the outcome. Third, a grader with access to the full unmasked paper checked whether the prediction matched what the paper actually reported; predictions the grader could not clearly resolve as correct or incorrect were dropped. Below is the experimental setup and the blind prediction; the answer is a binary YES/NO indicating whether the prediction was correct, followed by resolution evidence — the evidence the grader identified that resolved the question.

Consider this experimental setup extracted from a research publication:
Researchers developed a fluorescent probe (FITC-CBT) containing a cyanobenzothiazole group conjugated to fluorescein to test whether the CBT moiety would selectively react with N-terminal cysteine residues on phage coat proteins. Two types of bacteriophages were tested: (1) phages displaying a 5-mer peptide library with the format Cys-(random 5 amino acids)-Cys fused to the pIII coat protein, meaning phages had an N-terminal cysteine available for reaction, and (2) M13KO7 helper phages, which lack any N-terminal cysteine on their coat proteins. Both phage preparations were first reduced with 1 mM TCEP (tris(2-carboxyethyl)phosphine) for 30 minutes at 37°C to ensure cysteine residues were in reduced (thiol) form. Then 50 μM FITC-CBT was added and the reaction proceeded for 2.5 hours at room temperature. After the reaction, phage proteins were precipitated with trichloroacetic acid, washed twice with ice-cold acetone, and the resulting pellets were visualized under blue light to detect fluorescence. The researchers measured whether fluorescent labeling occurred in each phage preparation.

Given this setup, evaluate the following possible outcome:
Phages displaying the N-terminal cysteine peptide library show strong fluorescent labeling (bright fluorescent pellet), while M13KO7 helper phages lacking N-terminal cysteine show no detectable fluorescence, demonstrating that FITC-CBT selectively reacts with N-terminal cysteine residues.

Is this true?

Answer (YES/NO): YES